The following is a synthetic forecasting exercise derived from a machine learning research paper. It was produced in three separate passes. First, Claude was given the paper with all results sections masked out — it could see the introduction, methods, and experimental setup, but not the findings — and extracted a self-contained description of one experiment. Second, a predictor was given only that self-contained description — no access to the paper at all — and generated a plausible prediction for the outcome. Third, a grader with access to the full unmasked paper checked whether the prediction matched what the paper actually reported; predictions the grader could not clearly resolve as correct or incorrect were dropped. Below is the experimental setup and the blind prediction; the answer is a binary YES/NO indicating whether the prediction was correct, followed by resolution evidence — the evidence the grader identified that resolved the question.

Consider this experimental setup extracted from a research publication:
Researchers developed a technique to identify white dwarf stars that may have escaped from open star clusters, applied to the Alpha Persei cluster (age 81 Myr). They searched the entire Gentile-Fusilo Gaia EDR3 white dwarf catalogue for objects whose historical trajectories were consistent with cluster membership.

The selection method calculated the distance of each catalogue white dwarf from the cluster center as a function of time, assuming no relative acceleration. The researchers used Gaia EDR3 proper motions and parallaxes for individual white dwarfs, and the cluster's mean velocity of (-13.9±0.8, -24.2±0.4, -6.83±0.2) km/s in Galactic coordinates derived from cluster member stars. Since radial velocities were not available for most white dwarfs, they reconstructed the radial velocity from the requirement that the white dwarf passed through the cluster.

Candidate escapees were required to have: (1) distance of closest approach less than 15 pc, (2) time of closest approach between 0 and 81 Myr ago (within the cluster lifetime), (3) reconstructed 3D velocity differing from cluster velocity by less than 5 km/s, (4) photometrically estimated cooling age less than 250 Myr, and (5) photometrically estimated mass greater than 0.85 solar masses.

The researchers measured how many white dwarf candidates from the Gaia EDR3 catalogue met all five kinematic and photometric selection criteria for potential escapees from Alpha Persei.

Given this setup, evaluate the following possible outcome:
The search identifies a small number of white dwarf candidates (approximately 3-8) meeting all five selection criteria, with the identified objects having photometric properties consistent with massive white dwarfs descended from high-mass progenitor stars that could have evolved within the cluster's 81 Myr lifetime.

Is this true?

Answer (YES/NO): NO